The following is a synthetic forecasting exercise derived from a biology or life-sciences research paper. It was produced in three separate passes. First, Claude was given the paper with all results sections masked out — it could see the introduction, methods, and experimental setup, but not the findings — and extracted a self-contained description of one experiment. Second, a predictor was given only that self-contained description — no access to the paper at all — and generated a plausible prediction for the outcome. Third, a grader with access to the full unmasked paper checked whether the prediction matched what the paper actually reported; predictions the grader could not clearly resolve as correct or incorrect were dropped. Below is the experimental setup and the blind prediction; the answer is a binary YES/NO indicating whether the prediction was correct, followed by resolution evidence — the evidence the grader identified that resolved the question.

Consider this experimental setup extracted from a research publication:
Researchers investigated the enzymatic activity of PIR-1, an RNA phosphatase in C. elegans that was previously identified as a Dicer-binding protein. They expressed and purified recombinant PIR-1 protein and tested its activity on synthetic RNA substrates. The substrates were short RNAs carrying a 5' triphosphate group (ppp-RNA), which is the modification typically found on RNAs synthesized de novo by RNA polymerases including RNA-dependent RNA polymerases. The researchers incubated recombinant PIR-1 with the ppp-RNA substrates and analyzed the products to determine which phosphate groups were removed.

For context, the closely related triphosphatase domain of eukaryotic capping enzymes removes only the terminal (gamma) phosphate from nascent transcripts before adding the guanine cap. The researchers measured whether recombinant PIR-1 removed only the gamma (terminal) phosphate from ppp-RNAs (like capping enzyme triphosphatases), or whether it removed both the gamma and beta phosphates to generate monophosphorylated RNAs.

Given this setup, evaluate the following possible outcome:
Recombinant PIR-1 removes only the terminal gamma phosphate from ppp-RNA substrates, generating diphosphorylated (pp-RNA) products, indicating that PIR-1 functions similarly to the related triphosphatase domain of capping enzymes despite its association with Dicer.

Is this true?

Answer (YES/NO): NO